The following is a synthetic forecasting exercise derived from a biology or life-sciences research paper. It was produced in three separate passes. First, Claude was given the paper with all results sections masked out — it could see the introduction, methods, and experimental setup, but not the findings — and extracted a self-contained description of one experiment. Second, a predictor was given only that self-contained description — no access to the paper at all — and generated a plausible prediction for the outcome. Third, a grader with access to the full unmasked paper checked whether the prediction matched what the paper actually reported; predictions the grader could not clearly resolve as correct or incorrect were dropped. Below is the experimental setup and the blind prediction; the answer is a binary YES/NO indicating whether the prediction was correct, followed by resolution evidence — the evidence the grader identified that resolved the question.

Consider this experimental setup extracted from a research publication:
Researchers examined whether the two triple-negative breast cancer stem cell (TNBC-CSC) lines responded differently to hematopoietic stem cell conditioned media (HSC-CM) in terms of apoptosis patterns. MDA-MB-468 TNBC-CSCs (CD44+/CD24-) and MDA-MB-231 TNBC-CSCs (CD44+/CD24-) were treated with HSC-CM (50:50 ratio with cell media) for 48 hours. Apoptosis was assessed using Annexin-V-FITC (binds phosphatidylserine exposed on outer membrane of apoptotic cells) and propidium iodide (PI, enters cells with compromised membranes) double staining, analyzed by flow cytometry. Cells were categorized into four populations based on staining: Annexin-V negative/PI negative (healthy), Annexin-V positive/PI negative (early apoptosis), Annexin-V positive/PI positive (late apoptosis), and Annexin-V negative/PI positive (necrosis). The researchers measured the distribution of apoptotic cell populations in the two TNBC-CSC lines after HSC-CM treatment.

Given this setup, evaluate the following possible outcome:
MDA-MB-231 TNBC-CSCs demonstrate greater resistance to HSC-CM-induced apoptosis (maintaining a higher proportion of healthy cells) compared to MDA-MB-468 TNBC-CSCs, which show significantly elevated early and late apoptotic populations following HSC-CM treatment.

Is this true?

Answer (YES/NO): NO